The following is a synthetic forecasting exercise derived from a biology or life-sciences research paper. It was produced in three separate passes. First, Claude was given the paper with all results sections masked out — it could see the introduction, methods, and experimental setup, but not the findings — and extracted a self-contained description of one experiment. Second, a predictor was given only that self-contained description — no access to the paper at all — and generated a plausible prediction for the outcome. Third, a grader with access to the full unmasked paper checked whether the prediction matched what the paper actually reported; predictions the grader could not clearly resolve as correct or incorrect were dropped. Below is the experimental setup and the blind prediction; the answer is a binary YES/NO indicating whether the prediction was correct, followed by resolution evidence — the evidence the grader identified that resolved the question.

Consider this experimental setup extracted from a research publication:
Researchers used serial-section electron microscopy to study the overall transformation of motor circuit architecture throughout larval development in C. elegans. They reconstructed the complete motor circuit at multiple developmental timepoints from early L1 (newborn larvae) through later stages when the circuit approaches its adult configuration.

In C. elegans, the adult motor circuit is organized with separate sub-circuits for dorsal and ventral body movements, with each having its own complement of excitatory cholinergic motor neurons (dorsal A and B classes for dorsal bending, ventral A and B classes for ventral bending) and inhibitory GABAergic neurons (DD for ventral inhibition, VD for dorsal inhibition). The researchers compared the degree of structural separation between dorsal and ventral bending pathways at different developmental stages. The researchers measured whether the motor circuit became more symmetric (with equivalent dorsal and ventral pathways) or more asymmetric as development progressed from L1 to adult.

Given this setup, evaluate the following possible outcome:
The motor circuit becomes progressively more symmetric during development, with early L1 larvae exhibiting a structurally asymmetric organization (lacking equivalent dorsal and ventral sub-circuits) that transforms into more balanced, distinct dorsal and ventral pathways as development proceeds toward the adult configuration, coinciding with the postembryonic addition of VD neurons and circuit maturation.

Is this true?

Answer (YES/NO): YES